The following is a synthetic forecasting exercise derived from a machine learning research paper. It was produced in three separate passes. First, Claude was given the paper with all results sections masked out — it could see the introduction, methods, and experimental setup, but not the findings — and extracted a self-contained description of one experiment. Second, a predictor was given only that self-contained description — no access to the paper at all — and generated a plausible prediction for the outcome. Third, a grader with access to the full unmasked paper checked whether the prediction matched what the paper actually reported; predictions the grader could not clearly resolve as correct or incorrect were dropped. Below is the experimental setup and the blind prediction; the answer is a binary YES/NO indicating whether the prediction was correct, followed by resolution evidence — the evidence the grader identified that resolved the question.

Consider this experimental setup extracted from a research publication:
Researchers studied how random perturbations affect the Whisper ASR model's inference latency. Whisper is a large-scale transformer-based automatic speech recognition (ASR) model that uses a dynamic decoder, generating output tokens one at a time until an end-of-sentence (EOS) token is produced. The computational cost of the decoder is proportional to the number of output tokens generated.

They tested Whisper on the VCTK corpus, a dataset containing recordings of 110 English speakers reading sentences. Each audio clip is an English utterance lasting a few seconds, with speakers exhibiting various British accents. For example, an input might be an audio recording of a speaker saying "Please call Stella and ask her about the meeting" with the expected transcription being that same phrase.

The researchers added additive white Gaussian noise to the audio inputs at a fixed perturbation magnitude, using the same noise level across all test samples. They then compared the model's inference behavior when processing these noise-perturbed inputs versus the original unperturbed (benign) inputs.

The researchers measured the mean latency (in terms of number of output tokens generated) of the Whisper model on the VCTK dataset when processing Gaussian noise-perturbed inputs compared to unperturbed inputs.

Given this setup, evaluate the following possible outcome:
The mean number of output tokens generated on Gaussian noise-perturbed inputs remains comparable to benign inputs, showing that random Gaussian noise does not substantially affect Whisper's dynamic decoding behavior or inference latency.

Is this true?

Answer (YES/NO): YES